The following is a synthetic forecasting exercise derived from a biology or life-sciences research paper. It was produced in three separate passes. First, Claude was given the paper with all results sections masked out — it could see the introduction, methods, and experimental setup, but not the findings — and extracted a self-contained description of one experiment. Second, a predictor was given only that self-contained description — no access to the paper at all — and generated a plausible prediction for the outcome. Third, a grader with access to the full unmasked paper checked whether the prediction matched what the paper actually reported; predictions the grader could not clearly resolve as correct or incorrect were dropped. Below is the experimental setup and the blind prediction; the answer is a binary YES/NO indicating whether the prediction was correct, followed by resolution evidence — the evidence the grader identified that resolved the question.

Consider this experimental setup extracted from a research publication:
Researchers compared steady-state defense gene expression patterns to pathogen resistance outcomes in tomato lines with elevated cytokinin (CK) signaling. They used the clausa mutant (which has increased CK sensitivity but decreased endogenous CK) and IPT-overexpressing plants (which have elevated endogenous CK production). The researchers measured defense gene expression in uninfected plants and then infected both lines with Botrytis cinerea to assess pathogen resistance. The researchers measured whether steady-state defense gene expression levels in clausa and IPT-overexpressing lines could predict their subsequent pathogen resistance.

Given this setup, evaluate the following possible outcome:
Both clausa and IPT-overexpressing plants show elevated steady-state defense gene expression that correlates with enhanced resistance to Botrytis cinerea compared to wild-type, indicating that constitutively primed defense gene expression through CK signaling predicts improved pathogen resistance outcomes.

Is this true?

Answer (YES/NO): NO